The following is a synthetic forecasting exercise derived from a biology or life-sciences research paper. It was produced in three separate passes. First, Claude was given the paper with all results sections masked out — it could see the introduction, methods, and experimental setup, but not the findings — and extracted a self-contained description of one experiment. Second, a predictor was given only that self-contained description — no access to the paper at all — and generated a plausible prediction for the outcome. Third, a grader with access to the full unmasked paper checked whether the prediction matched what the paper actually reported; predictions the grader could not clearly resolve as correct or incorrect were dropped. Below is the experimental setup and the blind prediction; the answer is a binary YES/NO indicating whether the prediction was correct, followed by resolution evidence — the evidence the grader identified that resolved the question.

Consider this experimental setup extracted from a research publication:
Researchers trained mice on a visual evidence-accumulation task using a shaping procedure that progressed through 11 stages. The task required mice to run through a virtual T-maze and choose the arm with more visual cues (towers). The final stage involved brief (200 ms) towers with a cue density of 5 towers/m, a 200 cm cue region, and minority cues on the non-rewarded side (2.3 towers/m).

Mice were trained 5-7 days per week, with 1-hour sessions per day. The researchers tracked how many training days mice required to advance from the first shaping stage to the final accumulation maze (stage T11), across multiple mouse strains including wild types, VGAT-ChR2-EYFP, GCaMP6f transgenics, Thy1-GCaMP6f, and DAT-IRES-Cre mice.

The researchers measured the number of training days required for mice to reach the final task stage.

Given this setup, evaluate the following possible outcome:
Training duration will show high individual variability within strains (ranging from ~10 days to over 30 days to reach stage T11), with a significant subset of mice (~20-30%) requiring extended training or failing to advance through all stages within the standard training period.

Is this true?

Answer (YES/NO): NO